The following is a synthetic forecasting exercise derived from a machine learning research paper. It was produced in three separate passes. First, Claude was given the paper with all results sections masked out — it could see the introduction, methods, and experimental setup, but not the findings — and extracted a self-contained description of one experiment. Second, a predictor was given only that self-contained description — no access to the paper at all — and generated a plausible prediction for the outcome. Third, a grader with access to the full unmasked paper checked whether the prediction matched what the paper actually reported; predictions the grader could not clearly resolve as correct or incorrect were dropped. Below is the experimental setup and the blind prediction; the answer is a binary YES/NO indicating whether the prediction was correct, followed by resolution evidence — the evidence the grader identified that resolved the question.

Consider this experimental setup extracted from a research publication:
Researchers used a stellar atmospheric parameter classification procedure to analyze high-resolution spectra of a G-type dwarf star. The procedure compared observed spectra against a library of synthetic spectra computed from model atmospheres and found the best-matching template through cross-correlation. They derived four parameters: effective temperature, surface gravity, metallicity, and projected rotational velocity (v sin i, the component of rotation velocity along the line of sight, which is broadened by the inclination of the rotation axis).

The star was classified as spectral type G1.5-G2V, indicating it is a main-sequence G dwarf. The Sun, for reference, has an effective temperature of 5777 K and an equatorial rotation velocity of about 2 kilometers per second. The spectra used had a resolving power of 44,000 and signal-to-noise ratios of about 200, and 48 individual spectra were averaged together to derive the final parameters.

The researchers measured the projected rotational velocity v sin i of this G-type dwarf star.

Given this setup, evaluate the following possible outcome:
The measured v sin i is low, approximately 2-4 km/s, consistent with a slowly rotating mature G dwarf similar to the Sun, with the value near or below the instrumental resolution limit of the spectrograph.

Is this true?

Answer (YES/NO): YES